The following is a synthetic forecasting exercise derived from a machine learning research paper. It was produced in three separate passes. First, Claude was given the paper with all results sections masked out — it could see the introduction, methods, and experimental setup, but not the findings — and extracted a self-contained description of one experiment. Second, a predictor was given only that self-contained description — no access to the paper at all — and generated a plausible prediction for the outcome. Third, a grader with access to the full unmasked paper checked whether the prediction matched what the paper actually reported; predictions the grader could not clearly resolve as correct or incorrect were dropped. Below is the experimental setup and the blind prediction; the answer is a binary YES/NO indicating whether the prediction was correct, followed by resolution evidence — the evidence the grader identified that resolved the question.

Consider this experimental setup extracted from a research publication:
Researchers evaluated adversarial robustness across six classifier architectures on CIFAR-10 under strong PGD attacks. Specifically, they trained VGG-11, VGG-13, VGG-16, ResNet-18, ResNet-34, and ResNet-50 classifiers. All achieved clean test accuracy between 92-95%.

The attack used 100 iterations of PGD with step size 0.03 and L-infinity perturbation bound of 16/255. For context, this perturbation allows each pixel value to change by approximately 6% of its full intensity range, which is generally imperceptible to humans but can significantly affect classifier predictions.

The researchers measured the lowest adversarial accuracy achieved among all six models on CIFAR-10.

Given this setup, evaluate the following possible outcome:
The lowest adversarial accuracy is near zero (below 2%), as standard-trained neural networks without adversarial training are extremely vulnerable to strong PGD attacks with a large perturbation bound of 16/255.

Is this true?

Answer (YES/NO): YES